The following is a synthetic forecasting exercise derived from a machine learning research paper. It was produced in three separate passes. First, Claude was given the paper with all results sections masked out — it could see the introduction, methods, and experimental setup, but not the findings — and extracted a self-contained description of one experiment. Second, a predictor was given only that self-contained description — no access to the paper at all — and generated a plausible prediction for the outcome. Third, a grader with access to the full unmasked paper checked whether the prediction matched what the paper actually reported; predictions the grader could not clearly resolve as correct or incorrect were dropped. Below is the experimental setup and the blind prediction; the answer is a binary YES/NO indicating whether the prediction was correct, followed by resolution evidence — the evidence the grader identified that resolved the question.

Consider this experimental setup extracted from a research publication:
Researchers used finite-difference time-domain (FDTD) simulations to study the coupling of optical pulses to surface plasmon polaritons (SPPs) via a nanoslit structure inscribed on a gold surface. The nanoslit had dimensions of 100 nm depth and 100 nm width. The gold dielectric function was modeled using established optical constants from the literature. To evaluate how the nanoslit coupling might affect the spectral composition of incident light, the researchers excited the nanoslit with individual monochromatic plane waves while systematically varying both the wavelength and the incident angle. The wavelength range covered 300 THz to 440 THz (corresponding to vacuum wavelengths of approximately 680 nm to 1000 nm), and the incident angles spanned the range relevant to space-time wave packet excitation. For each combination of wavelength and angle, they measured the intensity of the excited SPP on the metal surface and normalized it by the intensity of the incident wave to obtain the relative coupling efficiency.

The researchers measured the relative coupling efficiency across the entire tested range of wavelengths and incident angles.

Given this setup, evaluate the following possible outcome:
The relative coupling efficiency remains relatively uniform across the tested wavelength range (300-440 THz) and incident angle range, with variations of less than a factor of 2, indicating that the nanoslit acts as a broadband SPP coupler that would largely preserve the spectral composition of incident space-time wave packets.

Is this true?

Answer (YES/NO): YES